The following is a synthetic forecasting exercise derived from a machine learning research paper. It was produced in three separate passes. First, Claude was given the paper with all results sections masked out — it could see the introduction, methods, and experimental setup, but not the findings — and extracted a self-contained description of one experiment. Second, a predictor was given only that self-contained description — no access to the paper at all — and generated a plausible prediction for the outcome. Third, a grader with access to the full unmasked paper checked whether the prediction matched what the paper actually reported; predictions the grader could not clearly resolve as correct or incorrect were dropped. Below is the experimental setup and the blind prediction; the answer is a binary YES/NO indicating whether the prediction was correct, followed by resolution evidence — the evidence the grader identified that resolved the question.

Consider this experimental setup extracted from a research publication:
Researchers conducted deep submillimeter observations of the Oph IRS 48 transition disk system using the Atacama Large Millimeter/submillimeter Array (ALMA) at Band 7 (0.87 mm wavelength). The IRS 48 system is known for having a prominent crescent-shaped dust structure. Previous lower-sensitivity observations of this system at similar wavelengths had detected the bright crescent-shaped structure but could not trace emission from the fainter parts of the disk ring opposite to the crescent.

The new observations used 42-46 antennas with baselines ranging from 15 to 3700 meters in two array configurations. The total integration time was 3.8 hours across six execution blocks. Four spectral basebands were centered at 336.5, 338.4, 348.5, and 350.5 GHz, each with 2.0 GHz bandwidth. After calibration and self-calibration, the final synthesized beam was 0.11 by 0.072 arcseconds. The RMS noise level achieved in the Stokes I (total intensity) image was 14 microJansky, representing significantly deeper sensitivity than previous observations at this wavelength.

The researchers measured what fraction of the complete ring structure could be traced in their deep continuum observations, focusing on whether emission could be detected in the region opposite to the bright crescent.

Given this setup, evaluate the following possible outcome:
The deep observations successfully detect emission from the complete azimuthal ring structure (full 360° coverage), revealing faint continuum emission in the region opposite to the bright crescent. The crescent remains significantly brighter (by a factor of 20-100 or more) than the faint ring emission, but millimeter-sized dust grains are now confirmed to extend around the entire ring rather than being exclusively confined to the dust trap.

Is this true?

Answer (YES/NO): NO